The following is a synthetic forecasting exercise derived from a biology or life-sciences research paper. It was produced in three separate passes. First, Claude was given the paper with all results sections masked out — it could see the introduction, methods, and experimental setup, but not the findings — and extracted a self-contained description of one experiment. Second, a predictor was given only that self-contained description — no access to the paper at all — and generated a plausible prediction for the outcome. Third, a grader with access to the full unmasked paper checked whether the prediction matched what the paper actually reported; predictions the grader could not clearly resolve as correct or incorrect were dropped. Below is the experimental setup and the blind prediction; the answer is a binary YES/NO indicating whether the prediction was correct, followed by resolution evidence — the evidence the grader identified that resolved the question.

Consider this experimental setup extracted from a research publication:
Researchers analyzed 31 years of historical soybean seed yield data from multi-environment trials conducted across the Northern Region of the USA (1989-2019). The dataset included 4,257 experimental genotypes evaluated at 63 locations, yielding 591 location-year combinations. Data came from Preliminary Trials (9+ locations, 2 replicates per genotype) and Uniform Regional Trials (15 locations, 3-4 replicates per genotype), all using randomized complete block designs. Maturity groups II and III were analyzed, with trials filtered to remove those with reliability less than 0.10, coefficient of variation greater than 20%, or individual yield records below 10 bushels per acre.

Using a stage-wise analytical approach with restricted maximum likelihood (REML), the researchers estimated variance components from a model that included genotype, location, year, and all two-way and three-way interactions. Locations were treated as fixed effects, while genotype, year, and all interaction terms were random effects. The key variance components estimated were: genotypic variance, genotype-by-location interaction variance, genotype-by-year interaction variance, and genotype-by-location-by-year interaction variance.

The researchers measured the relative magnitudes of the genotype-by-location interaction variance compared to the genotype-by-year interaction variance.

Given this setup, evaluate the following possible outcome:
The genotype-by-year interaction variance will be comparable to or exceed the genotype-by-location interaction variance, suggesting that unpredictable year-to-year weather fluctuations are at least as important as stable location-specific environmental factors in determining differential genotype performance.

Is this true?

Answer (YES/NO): NO